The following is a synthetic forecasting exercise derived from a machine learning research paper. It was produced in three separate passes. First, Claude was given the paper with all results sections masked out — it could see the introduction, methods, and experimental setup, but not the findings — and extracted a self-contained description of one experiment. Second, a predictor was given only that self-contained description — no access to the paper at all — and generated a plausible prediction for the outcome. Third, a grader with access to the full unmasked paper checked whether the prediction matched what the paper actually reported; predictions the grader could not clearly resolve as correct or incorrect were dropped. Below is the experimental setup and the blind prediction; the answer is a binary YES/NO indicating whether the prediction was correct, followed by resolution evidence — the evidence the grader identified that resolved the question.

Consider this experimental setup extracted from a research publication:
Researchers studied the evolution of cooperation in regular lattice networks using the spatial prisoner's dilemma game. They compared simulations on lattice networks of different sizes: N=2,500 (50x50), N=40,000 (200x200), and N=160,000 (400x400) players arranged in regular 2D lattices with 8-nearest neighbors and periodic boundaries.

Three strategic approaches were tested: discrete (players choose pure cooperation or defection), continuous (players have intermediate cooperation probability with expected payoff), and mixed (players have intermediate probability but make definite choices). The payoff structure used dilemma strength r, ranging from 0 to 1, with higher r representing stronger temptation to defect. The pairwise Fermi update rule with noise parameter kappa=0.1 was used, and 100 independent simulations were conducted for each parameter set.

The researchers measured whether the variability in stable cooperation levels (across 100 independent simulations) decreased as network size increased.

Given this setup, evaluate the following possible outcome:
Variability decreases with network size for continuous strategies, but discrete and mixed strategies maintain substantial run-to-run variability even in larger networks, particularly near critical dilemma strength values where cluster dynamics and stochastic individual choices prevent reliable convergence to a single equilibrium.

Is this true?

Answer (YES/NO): NO